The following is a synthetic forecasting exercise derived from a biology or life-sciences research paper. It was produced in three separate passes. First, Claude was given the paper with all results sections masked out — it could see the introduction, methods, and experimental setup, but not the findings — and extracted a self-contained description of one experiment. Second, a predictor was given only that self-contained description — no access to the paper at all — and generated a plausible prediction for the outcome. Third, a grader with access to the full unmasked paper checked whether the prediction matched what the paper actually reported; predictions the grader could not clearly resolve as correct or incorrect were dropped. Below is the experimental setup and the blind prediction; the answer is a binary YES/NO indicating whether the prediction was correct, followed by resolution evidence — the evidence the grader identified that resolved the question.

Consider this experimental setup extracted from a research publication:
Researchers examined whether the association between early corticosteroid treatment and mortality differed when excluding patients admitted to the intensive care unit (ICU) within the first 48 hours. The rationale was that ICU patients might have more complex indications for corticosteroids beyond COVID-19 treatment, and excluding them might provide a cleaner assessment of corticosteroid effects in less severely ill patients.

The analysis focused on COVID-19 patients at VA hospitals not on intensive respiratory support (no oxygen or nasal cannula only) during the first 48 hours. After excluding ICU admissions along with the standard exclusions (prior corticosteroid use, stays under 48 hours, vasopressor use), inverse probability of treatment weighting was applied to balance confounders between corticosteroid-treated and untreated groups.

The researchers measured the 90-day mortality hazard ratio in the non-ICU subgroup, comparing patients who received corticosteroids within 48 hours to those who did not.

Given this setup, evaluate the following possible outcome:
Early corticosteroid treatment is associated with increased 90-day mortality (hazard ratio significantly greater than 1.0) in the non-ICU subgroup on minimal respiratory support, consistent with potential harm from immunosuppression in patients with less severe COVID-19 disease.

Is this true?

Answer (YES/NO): YES